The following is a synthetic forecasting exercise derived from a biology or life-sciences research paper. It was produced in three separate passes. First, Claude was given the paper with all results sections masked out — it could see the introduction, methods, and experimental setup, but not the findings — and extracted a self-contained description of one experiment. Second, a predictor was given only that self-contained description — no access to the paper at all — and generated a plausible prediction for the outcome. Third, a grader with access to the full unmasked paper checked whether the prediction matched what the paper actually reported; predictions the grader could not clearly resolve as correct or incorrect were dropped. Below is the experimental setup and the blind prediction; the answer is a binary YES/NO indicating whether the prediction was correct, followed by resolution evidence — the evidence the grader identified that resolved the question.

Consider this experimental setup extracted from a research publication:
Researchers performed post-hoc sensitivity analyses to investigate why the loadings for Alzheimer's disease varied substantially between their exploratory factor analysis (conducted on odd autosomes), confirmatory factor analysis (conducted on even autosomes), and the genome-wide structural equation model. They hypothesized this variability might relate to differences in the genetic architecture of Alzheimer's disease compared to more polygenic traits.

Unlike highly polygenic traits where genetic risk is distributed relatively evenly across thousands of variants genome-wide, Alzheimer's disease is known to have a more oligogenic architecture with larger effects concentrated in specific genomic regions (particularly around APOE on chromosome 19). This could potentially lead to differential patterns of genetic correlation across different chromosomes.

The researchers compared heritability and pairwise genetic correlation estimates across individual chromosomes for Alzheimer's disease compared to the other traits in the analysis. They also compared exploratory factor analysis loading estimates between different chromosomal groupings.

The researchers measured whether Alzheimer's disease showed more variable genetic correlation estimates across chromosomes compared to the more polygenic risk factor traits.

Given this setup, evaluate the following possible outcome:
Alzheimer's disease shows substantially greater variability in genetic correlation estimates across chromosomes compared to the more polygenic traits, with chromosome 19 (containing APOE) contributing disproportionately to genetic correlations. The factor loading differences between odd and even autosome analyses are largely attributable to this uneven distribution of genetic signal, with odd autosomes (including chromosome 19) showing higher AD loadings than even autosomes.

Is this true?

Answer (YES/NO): NO